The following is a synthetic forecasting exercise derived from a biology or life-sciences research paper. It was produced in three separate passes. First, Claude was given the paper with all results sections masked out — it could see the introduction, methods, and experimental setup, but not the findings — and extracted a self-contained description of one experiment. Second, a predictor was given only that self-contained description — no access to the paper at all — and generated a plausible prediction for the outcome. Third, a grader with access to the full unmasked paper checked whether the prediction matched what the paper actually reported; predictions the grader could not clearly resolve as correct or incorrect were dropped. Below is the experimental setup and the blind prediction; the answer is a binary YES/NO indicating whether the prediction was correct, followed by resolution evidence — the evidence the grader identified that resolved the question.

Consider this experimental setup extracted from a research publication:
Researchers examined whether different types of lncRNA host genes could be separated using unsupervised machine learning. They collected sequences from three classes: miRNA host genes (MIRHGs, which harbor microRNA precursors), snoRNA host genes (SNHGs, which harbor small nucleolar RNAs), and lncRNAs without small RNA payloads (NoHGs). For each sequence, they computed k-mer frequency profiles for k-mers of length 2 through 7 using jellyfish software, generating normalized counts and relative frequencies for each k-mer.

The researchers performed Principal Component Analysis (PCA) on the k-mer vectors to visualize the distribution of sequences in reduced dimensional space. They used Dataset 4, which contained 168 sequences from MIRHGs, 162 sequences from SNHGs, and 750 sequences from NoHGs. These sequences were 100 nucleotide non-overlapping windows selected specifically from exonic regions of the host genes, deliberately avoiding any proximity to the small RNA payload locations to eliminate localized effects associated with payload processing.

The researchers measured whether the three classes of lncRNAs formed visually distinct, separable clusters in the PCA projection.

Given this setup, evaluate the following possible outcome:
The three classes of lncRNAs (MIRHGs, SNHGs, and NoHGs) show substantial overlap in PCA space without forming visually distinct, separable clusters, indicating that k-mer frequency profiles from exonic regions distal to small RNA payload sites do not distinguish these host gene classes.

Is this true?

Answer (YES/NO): YES